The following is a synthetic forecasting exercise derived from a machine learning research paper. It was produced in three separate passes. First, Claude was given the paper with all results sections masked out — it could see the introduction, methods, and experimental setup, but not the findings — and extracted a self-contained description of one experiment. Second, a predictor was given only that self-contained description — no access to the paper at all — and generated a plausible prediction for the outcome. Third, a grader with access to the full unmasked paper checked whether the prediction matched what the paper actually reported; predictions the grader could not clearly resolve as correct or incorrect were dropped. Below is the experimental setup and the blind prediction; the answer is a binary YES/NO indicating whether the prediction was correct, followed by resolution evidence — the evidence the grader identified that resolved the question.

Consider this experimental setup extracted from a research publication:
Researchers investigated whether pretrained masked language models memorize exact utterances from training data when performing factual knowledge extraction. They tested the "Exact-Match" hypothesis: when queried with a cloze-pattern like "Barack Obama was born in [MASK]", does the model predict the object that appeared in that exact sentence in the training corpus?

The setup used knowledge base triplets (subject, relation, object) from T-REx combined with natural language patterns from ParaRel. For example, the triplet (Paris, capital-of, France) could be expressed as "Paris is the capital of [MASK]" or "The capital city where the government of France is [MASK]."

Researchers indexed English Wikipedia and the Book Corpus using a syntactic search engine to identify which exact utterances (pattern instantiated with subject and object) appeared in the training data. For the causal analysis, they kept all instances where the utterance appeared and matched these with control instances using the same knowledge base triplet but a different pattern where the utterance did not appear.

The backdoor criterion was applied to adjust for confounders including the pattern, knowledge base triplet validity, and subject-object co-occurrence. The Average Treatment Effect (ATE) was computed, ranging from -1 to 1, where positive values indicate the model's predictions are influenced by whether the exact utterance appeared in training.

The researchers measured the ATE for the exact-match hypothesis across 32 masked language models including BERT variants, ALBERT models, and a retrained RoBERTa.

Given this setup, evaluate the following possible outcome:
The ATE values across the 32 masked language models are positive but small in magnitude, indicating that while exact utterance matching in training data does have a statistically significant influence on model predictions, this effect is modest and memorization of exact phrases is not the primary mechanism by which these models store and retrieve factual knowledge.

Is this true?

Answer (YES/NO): YES